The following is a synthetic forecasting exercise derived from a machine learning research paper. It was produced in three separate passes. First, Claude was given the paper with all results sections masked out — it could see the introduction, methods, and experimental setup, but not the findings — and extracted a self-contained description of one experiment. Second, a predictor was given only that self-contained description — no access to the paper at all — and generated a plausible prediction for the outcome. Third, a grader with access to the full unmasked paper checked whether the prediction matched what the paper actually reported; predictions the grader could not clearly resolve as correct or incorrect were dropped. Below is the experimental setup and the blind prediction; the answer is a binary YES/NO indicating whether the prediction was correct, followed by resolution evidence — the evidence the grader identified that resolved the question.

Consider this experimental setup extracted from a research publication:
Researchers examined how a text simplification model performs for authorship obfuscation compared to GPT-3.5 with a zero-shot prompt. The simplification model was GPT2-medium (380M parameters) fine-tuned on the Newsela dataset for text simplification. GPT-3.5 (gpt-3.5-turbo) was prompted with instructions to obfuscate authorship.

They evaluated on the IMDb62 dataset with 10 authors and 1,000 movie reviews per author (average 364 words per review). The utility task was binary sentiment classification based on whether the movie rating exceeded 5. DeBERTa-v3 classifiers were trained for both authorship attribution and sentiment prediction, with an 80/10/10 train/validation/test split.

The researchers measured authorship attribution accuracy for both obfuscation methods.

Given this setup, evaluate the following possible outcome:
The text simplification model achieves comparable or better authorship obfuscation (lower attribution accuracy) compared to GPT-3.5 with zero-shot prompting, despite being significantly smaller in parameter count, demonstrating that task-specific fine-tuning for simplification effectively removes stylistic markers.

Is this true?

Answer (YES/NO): YES